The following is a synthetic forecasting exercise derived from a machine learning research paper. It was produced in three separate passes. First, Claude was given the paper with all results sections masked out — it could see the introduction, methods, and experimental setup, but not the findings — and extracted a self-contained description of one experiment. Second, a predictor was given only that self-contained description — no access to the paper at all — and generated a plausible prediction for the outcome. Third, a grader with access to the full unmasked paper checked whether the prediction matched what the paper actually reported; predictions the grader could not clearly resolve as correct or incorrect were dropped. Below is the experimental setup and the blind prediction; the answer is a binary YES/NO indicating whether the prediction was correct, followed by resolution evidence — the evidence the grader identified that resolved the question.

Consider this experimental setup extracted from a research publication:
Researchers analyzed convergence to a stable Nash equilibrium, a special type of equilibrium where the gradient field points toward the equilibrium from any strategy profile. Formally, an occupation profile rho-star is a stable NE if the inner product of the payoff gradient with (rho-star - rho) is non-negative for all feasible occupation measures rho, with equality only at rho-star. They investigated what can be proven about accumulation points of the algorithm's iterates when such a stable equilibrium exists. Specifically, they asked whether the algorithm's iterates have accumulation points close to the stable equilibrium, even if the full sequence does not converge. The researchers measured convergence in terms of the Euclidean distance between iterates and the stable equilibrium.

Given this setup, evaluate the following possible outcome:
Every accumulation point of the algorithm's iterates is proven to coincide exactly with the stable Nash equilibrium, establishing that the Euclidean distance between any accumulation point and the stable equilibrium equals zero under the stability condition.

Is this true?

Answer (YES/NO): NO